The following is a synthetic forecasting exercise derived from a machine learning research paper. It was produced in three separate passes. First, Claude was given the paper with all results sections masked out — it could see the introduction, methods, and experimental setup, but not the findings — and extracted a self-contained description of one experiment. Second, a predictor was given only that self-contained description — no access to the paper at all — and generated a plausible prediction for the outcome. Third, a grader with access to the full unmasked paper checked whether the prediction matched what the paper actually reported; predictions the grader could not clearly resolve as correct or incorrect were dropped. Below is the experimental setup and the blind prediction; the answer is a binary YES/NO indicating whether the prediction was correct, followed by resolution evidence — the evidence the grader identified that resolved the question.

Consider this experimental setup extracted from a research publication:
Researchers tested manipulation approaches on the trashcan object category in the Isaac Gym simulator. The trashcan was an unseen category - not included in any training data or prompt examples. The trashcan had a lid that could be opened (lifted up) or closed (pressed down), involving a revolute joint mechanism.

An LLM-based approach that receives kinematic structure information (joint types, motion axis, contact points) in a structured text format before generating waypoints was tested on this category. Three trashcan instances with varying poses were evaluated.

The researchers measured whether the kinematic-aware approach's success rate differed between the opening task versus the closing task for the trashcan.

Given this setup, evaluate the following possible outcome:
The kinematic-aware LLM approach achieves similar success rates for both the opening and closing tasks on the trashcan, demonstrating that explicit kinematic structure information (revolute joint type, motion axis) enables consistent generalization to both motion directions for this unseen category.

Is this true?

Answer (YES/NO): NO